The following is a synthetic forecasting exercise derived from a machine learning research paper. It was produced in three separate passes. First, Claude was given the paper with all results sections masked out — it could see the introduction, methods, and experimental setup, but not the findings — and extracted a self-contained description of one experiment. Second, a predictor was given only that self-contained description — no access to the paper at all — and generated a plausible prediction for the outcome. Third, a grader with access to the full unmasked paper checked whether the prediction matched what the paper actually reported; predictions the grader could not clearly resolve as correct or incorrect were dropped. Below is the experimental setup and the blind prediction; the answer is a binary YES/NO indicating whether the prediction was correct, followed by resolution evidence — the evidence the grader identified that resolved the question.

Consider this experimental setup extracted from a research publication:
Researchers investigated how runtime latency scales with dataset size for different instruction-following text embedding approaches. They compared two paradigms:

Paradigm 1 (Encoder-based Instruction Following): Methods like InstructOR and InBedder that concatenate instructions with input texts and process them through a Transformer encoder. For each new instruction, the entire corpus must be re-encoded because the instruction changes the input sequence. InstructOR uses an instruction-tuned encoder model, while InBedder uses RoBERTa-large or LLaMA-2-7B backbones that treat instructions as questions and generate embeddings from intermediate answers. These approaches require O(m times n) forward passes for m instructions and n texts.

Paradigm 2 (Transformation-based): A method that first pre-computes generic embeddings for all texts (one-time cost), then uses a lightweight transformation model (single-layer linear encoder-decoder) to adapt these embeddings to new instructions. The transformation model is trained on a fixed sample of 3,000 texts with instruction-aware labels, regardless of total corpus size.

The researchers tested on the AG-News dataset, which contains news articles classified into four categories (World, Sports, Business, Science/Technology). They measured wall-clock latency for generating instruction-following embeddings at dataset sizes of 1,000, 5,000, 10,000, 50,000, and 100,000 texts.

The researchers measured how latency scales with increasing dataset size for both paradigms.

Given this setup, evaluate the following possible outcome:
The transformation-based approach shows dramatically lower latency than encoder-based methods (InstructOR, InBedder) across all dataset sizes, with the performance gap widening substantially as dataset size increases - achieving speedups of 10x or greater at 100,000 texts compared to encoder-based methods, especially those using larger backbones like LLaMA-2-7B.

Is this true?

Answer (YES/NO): YES